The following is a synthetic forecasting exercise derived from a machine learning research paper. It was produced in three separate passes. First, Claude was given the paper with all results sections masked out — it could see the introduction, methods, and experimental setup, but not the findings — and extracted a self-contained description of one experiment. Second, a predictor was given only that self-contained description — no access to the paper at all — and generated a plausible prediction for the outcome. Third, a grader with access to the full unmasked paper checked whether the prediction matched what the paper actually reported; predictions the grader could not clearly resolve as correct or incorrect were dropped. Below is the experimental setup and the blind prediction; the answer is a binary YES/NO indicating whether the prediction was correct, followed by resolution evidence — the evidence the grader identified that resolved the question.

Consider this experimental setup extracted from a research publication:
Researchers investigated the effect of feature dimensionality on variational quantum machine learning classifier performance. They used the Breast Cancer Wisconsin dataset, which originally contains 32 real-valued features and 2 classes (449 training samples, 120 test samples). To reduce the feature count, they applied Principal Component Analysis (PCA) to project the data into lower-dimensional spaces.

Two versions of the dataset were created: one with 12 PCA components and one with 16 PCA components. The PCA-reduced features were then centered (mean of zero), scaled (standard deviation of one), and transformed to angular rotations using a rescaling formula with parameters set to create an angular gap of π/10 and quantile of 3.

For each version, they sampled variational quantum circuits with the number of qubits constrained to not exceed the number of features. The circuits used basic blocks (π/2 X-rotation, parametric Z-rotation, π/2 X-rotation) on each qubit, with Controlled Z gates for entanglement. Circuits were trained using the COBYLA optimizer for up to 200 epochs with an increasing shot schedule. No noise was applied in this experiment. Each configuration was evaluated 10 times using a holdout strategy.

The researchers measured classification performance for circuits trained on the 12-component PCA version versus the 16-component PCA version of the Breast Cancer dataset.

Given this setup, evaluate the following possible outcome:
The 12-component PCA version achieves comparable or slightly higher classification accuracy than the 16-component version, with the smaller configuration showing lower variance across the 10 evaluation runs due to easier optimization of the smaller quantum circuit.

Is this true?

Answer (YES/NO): NO